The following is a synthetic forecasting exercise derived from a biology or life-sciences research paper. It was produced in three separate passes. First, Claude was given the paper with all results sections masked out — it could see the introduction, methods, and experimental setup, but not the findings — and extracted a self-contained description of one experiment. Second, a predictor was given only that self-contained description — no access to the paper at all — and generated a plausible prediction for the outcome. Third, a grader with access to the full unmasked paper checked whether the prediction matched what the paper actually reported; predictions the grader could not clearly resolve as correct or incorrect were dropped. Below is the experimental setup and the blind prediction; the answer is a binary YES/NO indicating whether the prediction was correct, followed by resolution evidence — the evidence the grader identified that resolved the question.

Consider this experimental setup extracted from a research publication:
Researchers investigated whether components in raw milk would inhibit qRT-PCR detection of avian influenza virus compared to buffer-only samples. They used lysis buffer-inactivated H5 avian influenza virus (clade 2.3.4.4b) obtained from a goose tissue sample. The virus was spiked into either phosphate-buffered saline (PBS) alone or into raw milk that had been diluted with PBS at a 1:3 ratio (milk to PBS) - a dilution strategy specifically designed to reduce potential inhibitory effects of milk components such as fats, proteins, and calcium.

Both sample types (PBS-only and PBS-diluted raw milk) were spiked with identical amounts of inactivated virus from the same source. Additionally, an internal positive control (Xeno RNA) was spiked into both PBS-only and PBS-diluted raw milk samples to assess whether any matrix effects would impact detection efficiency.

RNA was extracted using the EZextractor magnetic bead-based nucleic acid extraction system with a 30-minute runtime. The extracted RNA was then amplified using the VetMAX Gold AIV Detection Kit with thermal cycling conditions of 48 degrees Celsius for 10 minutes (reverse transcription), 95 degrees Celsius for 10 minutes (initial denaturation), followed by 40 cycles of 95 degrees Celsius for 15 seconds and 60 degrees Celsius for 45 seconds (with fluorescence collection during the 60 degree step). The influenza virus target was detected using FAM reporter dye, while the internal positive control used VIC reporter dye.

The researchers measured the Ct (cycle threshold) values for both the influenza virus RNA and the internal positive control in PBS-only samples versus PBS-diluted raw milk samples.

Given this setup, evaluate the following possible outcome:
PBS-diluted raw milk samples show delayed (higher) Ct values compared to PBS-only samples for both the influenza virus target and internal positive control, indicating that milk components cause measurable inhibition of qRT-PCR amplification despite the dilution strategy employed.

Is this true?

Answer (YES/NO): NO